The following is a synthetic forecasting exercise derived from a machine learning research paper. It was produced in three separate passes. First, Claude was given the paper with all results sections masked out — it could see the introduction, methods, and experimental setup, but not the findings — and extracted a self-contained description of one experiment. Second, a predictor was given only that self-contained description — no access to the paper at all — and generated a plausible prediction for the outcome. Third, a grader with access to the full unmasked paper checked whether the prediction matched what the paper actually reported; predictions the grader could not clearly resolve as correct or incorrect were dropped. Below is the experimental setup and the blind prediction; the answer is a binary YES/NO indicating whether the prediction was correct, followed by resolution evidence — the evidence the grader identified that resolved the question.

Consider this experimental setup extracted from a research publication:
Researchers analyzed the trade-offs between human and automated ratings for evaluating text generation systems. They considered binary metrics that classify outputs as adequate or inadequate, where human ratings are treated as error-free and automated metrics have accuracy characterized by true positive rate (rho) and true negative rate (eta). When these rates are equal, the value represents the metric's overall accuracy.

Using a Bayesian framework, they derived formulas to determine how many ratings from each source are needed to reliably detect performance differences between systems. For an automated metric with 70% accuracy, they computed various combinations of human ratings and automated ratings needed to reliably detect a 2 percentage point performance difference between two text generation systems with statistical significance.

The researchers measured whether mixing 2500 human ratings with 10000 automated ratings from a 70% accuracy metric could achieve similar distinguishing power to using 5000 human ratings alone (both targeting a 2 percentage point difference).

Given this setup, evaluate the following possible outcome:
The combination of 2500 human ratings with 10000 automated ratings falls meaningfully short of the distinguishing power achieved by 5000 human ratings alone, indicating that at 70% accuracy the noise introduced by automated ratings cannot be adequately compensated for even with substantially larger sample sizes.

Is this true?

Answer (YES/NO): NO